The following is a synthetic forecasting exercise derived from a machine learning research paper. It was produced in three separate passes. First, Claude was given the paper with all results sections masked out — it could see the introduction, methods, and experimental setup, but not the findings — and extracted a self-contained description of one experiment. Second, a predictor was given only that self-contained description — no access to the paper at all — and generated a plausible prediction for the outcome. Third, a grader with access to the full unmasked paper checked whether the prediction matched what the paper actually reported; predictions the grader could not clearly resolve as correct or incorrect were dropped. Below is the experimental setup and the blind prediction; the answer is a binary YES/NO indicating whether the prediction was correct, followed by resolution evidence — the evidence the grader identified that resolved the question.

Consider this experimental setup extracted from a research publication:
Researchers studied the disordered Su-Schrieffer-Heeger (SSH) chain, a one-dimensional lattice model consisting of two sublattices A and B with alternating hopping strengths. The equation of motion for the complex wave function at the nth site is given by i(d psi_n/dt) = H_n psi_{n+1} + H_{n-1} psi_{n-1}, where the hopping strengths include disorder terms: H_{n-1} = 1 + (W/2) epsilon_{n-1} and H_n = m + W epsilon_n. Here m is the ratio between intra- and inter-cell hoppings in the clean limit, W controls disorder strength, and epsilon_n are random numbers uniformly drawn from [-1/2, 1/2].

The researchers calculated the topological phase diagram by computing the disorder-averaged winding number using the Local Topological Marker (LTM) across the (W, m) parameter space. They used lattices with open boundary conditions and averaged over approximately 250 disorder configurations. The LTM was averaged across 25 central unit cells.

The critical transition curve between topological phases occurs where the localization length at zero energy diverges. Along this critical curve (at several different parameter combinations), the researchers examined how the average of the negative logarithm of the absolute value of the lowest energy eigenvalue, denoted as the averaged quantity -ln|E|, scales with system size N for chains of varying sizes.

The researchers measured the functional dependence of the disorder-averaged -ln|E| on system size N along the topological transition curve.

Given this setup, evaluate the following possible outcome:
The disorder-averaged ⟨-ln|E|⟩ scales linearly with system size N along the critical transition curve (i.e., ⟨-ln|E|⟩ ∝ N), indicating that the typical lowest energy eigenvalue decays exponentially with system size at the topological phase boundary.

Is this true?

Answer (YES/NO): NO